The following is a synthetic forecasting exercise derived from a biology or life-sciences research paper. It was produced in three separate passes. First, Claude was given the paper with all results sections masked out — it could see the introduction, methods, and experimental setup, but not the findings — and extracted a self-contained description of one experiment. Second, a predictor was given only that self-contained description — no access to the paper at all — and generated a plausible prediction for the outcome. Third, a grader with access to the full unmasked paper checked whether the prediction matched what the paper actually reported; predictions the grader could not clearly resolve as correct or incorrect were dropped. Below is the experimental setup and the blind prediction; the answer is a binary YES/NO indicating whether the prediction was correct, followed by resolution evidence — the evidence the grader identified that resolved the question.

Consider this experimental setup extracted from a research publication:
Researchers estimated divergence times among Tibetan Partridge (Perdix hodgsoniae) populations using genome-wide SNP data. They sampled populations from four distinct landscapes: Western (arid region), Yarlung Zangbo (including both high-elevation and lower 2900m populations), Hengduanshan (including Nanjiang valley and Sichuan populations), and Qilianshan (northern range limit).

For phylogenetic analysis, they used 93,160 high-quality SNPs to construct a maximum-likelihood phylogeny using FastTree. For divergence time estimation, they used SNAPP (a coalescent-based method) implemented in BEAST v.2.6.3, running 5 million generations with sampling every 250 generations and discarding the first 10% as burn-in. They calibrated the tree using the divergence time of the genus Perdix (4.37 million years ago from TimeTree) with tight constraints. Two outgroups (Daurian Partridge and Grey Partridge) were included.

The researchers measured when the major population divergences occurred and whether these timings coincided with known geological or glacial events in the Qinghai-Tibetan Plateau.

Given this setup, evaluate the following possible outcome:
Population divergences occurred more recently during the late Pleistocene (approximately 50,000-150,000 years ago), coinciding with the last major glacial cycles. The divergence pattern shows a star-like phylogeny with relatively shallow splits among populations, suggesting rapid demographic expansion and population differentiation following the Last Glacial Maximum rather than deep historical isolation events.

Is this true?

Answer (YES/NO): NO